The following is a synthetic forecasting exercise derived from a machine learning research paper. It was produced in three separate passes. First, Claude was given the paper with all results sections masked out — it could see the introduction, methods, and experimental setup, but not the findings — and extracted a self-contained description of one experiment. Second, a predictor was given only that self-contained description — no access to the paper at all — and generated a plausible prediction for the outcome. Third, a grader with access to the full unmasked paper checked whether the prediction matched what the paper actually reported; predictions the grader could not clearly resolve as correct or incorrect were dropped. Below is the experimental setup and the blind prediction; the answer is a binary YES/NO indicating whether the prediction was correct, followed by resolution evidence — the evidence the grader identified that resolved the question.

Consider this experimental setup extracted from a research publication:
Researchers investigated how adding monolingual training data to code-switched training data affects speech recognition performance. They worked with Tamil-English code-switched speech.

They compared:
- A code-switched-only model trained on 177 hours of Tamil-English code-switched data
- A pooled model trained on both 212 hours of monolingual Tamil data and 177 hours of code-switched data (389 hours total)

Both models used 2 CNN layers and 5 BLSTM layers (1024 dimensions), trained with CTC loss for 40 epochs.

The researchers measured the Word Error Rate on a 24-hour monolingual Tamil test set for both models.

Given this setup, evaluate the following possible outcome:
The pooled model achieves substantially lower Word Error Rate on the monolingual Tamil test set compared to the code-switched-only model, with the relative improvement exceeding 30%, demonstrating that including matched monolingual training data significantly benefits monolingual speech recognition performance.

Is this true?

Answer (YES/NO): YES